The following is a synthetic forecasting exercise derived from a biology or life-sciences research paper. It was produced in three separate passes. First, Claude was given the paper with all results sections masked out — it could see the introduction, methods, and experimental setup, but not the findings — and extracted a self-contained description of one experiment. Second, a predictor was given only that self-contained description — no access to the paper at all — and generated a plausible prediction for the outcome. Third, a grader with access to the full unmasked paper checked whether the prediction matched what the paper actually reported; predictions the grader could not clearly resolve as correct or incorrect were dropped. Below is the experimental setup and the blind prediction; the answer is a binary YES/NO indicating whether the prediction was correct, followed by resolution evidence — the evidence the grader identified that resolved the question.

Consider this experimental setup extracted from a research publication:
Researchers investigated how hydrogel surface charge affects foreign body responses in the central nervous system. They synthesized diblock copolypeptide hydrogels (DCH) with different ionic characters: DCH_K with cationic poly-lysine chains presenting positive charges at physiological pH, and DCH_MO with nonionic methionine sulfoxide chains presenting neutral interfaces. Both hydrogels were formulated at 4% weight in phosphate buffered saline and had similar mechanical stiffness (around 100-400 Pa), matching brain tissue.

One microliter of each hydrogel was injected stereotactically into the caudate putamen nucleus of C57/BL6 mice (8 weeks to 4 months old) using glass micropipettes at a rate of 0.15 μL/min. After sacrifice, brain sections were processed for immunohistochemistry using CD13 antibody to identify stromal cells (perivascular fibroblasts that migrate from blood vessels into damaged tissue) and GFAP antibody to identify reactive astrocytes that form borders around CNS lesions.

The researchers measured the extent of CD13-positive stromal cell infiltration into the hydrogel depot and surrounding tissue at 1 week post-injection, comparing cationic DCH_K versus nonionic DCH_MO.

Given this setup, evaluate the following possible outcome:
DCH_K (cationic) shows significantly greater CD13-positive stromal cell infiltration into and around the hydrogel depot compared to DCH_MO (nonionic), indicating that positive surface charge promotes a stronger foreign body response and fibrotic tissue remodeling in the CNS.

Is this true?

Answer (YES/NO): YES